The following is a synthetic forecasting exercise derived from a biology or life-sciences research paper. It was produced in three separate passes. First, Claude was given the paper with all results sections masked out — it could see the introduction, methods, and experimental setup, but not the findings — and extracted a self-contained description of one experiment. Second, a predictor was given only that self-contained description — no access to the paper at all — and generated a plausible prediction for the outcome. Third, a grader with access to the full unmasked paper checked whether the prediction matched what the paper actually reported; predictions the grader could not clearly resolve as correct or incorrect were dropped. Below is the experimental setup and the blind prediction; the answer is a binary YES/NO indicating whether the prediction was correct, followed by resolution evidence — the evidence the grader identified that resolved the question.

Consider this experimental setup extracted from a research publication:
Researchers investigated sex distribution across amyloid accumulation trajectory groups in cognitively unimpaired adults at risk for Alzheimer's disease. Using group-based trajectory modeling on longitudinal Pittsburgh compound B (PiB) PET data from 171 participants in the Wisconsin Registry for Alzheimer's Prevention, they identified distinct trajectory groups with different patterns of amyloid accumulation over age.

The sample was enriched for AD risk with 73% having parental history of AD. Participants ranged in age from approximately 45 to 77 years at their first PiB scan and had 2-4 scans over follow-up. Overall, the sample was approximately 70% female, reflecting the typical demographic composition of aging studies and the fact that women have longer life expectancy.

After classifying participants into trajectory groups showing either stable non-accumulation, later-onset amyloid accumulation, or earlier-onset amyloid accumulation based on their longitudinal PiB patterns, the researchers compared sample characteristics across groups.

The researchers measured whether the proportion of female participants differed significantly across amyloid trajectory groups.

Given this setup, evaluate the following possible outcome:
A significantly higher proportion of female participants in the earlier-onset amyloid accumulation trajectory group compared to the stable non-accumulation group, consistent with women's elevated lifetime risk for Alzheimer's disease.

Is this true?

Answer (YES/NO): NO